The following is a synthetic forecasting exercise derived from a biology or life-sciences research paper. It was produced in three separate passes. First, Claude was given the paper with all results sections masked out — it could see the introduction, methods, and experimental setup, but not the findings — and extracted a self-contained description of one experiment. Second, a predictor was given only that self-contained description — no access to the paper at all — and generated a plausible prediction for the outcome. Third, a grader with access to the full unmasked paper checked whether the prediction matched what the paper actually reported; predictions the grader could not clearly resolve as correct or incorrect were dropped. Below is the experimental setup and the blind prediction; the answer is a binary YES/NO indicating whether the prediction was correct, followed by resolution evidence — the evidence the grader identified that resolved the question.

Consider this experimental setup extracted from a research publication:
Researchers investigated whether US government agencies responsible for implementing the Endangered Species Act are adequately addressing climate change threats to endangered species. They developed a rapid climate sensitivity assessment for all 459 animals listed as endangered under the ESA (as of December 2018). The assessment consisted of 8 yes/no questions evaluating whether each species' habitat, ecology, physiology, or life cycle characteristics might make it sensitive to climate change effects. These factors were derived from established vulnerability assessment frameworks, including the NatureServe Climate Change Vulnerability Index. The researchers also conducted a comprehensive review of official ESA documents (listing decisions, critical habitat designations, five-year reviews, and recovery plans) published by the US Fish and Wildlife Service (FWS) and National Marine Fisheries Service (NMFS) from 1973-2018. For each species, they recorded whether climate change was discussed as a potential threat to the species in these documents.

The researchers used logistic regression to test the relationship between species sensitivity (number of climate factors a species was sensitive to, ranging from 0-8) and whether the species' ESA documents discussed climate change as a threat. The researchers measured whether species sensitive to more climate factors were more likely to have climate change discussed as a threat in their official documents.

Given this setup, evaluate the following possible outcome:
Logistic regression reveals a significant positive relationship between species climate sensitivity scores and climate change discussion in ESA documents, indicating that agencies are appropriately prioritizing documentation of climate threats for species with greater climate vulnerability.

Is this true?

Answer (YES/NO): NO